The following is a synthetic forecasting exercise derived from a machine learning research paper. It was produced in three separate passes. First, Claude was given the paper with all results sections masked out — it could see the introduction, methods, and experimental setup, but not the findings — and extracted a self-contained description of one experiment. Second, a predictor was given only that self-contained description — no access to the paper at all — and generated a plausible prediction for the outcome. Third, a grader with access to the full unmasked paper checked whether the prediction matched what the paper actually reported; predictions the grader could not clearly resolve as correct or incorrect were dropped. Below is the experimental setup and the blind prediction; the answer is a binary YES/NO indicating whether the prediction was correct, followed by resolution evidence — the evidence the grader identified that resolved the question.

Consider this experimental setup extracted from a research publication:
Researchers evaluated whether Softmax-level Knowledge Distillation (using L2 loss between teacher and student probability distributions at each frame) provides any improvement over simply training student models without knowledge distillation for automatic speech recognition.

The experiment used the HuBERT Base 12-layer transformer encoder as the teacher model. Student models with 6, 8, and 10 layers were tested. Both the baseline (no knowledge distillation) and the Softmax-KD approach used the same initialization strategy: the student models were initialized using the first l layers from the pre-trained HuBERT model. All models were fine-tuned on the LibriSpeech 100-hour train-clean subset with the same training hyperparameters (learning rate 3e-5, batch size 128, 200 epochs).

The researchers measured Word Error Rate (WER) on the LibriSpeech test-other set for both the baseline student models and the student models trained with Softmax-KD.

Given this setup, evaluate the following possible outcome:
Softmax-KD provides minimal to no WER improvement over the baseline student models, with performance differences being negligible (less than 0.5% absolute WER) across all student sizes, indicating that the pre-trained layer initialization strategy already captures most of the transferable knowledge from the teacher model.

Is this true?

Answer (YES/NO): NO